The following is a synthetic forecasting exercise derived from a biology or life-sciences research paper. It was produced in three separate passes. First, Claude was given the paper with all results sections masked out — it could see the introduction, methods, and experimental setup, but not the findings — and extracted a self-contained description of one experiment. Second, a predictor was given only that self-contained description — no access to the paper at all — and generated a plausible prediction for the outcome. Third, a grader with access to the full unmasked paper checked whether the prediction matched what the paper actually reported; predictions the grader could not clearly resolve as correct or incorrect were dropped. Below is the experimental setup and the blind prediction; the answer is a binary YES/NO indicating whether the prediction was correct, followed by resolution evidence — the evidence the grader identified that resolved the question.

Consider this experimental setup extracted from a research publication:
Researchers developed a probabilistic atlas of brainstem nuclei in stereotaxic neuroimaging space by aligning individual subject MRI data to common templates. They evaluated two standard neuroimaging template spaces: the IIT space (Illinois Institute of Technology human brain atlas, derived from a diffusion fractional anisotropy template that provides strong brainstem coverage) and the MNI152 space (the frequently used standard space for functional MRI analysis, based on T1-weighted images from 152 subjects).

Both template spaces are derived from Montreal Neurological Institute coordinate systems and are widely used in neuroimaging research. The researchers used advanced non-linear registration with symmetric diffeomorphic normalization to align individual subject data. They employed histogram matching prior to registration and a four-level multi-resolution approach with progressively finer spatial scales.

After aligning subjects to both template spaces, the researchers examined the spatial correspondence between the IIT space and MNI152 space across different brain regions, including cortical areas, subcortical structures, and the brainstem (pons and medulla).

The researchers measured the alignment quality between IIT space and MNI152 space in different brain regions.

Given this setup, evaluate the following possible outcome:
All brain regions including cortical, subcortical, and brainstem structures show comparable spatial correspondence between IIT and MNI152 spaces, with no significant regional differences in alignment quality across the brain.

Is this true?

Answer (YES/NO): NO